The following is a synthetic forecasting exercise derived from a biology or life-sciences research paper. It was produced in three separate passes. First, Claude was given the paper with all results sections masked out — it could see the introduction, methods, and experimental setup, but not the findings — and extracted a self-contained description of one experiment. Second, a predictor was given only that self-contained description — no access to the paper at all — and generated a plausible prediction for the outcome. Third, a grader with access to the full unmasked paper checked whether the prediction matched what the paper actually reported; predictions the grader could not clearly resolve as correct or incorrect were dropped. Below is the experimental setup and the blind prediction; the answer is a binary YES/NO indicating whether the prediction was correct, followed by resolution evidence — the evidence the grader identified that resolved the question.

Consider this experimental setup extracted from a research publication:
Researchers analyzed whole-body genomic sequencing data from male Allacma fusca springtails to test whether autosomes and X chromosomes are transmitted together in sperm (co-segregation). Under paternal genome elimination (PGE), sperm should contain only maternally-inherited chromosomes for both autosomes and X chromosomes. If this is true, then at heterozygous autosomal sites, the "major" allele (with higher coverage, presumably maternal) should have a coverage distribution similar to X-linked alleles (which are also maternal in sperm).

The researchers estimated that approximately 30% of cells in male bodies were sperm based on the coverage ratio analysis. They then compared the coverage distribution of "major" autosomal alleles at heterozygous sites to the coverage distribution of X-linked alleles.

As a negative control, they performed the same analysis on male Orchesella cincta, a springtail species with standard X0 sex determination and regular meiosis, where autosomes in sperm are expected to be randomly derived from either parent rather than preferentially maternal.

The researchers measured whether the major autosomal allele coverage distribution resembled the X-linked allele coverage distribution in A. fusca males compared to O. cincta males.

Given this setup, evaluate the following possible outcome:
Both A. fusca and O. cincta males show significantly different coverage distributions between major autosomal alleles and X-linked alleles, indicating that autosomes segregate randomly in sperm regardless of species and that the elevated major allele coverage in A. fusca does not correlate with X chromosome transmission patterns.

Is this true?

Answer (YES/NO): NO